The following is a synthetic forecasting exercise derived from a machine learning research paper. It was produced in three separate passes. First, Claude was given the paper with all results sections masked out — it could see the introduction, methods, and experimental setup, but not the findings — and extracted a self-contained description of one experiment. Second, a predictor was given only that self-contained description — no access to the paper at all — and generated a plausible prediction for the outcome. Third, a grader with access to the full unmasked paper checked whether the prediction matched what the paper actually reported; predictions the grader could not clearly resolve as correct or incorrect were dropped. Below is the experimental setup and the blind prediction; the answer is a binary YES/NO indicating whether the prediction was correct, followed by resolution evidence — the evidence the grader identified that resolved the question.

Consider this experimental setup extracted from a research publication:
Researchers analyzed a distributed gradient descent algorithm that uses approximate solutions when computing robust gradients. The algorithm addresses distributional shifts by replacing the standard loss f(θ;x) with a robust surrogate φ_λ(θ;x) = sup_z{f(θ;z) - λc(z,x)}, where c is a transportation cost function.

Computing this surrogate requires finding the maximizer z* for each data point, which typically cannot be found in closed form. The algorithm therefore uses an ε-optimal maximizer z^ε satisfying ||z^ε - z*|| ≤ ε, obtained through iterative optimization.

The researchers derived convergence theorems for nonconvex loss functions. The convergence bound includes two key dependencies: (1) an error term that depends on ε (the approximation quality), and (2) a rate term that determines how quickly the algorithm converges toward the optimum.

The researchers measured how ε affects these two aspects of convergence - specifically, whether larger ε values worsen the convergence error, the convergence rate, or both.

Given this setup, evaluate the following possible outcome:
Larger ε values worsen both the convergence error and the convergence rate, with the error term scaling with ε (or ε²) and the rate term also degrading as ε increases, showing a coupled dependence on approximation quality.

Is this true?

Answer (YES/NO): NO